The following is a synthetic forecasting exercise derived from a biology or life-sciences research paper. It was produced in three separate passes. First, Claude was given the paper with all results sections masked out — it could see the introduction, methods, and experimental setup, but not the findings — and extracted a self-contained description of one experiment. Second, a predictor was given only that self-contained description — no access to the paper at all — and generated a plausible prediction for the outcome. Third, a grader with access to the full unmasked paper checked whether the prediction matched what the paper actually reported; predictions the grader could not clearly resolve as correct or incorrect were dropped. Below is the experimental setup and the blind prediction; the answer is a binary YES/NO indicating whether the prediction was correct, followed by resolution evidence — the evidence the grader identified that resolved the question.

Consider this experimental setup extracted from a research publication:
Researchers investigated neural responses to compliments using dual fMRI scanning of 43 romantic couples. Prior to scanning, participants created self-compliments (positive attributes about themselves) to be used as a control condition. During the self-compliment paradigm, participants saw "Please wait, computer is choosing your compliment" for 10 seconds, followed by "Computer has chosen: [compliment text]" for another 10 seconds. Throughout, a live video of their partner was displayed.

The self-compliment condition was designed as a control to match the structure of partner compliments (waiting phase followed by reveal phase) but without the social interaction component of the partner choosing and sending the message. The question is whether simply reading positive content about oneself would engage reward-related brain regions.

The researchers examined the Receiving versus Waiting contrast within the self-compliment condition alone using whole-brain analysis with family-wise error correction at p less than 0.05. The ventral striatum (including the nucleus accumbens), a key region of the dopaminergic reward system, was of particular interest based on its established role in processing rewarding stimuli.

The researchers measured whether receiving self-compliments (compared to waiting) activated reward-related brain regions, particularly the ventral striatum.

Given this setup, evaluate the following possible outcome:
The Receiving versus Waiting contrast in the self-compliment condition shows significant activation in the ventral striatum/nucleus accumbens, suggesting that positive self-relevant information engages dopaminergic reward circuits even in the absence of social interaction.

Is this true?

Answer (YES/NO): NO